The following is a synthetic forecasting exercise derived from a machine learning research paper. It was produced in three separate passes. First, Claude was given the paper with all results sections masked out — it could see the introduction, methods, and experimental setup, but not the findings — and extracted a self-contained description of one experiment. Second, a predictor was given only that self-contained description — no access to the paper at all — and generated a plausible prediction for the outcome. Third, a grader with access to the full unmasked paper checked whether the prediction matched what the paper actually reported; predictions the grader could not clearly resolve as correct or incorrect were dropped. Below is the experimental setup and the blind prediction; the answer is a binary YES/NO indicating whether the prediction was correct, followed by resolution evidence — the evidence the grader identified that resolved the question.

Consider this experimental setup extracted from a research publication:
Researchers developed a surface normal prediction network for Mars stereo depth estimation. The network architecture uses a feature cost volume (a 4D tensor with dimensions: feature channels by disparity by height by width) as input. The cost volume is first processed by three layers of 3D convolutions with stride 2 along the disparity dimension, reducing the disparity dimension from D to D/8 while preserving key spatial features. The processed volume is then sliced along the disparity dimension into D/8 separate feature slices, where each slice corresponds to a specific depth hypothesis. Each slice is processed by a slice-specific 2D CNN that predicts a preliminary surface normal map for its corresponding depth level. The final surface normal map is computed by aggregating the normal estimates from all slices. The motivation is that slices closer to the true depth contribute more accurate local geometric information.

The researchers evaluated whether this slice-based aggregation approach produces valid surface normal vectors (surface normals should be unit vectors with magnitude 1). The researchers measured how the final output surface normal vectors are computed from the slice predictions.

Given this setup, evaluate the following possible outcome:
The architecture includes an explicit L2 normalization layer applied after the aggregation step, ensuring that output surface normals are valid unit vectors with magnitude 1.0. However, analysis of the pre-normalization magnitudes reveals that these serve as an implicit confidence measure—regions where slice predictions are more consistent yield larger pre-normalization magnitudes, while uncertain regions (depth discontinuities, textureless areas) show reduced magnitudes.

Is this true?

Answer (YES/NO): NO